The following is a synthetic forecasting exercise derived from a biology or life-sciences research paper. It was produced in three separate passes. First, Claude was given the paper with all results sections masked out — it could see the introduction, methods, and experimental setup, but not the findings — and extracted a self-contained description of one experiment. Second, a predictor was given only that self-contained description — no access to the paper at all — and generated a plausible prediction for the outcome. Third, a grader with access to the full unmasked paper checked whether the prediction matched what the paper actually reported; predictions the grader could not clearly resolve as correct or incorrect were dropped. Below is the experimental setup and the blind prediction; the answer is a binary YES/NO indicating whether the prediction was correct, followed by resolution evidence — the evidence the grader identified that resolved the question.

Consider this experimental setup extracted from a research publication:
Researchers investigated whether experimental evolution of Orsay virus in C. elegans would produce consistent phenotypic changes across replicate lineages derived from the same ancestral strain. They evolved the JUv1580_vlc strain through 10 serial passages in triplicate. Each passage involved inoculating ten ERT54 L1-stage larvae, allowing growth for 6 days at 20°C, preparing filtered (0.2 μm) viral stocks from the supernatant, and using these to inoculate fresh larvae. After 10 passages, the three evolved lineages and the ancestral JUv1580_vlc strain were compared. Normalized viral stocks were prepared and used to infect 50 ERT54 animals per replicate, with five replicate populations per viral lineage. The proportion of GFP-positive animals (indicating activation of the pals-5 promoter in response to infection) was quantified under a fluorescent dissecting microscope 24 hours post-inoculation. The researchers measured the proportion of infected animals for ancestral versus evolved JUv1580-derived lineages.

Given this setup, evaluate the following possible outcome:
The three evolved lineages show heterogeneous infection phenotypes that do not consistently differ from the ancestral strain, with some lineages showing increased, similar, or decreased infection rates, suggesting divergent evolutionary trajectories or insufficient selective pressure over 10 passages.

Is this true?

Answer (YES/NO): YES